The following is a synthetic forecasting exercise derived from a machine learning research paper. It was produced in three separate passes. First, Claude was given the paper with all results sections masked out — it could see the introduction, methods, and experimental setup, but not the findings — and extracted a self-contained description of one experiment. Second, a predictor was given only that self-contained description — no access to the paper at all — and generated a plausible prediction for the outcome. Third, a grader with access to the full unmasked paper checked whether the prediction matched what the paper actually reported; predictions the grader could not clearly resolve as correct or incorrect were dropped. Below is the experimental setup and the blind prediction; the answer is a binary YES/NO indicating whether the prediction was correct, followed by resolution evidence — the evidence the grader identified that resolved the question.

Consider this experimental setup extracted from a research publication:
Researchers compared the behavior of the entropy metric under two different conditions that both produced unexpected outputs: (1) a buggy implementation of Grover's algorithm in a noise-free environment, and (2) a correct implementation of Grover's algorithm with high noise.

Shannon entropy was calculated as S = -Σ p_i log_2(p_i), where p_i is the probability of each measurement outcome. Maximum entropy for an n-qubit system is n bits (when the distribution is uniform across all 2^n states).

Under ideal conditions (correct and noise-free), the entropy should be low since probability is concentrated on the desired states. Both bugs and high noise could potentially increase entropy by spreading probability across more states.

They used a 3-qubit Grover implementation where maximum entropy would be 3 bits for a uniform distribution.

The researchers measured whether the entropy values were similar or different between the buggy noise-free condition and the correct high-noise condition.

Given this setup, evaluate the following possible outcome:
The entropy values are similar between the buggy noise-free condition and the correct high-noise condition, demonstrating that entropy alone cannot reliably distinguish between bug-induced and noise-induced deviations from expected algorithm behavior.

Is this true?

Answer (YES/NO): NO